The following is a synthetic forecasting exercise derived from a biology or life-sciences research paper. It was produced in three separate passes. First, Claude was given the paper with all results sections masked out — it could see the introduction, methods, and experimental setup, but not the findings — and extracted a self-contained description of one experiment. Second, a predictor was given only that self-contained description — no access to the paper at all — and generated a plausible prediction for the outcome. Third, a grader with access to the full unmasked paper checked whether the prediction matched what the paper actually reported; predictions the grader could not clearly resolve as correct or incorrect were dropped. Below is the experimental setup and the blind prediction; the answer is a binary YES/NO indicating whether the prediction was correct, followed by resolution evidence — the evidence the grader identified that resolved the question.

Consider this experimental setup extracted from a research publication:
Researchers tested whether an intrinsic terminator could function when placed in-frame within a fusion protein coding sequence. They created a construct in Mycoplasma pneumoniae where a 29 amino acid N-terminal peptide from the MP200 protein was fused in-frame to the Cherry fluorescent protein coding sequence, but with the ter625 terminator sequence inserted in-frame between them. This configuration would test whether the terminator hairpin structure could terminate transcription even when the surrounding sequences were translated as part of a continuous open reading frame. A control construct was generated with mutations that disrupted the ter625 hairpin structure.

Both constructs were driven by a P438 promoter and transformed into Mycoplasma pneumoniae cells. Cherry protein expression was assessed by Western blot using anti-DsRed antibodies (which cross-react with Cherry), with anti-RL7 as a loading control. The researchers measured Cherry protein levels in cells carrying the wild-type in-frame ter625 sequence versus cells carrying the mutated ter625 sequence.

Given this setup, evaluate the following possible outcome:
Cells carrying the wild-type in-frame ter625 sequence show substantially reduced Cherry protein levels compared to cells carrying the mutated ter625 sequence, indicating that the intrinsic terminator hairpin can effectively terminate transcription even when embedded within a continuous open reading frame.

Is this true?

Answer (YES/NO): YES